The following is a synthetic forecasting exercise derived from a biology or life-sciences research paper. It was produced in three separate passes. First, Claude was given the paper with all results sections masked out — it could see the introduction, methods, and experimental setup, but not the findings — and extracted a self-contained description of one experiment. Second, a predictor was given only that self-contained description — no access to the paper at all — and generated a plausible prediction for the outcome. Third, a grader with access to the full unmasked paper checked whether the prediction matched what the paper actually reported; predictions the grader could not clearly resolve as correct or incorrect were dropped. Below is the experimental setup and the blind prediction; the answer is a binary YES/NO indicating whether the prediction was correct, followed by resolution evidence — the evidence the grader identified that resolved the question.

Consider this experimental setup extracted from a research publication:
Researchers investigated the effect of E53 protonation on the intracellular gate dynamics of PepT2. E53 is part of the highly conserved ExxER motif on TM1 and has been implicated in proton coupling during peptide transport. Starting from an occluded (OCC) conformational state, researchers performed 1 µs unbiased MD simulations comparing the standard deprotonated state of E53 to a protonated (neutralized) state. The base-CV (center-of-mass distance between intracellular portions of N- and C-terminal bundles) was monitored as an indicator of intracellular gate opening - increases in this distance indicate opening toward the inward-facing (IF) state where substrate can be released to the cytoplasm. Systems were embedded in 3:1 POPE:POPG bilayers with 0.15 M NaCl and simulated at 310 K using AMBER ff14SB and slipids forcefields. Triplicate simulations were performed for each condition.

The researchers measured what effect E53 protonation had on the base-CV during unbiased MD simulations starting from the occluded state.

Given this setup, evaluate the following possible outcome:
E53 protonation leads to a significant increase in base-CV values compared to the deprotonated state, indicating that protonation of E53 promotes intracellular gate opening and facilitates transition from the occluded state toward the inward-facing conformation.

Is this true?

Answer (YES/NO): YES